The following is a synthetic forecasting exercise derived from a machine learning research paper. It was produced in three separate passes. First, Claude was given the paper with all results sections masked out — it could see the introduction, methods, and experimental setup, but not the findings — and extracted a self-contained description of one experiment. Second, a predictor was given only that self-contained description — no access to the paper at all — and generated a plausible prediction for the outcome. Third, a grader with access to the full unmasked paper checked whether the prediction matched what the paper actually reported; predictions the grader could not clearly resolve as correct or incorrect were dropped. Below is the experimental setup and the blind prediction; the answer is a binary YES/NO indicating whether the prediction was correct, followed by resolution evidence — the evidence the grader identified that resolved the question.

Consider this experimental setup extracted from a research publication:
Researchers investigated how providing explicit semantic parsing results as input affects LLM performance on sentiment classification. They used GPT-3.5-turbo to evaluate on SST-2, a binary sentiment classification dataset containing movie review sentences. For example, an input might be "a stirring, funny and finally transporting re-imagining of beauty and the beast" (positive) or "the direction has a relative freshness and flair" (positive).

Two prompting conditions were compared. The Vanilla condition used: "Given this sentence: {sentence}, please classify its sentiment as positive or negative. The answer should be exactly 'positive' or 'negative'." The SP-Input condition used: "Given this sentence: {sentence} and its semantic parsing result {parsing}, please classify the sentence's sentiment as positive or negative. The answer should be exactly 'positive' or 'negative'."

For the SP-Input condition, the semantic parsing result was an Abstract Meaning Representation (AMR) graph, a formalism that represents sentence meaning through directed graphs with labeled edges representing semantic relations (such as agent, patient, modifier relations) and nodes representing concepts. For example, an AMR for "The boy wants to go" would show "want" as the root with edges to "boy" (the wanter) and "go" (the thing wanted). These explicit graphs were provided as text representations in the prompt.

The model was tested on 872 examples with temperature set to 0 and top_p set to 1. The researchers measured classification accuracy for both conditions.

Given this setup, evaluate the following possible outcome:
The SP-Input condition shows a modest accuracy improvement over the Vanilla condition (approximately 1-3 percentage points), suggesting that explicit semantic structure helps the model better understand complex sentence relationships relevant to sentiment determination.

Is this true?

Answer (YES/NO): NO